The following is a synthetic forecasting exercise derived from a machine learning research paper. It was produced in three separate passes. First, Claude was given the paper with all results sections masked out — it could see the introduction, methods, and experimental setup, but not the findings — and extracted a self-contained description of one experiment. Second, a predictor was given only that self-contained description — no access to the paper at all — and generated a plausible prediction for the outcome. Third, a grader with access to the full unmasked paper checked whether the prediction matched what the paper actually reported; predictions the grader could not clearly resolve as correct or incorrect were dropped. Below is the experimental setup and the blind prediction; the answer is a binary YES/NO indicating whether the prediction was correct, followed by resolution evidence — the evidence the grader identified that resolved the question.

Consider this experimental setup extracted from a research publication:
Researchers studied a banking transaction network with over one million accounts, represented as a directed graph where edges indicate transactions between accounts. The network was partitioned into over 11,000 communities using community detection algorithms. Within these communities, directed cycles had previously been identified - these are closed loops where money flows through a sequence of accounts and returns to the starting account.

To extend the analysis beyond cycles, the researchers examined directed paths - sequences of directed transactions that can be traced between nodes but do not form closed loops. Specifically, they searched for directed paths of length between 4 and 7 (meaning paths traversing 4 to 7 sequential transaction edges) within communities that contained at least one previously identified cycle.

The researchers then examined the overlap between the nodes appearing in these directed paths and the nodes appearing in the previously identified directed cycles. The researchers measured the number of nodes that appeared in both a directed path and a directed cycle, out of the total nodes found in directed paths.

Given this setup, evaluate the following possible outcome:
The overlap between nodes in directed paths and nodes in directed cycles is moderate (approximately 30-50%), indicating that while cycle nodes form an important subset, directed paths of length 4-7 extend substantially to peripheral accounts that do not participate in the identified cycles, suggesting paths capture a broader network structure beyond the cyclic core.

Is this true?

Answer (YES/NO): NO